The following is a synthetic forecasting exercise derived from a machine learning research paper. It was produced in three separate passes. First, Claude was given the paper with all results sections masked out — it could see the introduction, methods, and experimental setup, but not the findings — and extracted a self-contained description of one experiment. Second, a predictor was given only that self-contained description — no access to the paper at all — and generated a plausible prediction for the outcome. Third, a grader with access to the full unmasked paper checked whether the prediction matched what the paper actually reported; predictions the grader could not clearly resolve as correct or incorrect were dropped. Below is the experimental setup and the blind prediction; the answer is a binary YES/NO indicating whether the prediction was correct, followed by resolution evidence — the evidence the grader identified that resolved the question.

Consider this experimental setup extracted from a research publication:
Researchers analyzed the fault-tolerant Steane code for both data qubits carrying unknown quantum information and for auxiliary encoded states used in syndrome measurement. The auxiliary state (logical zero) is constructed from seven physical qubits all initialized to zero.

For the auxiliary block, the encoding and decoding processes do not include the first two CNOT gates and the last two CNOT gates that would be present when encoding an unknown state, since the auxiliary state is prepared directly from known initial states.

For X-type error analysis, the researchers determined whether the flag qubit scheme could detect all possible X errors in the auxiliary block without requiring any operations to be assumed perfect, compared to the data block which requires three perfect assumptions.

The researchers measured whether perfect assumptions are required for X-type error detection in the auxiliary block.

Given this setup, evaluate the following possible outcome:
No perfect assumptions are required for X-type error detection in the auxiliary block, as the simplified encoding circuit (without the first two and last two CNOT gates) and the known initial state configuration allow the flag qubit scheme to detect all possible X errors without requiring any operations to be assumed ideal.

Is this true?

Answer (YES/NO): YES